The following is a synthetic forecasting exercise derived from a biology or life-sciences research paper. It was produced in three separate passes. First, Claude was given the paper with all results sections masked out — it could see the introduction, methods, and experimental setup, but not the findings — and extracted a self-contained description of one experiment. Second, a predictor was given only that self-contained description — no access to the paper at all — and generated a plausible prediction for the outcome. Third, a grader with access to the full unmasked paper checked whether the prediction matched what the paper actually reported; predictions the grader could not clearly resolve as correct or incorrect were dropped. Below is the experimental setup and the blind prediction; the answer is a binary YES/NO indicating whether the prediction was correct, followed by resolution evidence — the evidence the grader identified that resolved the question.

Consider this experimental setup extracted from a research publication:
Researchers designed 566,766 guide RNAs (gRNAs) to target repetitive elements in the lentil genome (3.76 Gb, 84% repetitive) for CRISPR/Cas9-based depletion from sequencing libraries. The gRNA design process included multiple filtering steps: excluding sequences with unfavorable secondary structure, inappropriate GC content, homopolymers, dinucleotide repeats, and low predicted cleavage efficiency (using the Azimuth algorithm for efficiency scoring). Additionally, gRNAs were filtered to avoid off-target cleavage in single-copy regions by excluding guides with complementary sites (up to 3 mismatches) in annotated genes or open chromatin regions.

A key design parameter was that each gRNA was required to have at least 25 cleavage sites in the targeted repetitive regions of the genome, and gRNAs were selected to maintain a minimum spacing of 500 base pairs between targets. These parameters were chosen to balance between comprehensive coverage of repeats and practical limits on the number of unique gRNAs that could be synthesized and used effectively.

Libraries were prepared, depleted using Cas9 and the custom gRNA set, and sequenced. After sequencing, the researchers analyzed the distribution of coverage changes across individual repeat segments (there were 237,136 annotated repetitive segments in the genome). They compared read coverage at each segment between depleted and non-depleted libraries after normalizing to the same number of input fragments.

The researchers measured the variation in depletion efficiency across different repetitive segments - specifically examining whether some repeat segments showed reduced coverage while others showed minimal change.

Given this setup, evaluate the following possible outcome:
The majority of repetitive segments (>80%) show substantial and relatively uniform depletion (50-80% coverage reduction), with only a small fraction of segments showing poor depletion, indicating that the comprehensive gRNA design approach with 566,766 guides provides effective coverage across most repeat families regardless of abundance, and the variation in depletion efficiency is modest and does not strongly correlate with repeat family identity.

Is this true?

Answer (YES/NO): NO